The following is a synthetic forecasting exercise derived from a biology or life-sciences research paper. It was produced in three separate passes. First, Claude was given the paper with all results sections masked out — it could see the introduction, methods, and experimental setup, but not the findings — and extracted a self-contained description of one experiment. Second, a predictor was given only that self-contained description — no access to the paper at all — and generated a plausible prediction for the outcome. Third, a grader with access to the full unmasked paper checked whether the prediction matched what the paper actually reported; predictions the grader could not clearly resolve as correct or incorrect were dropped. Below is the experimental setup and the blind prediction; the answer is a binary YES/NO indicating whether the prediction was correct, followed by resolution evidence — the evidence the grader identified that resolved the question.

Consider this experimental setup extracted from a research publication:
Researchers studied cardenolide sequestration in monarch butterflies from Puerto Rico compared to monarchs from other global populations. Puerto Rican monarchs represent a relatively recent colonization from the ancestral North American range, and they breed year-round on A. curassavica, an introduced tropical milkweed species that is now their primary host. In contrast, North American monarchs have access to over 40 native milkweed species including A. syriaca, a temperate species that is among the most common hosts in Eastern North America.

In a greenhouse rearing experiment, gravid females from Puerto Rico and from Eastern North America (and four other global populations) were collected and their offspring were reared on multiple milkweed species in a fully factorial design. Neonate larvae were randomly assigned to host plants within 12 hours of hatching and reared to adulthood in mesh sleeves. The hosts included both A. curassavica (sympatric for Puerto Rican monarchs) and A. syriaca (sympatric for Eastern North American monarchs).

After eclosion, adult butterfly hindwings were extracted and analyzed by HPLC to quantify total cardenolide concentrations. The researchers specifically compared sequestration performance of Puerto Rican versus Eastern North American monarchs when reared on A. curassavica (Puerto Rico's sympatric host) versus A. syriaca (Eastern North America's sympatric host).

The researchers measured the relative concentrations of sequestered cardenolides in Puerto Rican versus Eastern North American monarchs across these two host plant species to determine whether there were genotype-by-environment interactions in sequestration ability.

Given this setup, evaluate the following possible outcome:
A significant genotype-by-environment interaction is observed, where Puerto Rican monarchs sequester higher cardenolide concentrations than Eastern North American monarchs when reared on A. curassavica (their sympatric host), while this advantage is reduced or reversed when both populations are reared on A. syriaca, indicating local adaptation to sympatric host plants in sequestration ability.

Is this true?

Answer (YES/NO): NO